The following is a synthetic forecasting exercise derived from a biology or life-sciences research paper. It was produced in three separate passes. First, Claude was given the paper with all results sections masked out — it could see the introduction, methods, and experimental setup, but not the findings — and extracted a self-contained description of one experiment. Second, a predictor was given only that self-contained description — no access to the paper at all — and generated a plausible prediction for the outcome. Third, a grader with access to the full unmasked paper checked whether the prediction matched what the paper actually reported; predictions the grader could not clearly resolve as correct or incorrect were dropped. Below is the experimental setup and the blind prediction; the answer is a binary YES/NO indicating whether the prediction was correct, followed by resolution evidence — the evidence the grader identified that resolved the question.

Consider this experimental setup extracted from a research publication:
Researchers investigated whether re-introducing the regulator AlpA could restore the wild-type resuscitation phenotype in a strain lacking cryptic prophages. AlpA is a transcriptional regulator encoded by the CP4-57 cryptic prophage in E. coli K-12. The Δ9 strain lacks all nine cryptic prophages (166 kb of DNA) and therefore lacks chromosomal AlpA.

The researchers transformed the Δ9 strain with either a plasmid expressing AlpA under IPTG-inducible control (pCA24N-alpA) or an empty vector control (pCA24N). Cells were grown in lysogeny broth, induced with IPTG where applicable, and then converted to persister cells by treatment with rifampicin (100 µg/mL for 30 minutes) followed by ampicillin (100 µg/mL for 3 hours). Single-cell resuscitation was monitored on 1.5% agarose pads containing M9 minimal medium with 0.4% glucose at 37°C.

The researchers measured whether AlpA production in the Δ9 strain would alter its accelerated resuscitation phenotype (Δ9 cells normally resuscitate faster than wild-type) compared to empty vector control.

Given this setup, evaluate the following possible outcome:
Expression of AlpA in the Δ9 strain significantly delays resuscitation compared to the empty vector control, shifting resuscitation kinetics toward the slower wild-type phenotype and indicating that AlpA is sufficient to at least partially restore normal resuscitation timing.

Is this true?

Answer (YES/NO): YES